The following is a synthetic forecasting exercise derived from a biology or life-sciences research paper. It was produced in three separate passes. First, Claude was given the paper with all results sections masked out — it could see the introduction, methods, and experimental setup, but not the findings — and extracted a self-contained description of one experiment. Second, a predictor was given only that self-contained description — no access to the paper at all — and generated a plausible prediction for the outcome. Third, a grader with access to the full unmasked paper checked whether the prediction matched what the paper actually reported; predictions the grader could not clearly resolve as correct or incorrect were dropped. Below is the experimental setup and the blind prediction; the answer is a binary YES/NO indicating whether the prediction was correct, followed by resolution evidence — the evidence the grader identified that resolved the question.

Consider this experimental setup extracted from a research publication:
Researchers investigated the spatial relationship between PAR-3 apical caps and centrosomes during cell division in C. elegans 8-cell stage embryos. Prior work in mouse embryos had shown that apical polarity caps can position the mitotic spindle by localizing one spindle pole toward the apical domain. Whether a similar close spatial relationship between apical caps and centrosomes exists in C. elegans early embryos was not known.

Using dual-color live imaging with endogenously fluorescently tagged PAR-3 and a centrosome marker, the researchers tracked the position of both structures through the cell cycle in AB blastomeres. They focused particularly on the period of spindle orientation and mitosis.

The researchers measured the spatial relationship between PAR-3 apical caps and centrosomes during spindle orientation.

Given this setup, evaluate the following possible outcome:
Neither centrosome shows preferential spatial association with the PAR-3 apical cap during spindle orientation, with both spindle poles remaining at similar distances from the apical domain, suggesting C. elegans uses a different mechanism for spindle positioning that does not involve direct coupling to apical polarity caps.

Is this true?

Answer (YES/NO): NO